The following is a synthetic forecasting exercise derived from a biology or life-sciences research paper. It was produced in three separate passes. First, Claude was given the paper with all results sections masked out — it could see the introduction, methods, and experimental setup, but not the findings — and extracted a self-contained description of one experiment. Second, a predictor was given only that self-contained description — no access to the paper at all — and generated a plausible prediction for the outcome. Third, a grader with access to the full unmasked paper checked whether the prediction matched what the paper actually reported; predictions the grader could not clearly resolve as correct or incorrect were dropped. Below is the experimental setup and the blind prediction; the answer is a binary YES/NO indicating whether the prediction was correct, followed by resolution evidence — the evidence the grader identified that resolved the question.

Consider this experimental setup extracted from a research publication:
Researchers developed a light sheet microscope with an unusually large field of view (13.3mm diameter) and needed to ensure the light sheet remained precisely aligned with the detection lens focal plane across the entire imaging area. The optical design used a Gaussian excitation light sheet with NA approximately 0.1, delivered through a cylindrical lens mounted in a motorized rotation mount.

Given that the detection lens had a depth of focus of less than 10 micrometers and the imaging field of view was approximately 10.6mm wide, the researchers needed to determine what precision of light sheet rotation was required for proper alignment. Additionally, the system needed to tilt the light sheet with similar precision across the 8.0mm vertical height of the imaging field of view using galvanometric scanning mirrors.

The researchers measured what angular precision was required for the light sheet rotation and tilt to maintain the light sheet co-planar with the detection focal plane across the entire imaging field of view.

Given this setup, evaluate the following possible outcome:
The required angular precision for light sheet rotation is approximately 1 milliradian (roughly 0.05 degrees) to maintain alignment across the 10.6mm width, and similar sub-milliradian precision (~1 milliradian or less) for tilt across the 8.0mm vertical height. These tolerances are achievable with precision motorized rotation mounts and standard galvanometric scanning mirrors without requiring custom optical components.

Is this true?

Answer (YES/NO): NO